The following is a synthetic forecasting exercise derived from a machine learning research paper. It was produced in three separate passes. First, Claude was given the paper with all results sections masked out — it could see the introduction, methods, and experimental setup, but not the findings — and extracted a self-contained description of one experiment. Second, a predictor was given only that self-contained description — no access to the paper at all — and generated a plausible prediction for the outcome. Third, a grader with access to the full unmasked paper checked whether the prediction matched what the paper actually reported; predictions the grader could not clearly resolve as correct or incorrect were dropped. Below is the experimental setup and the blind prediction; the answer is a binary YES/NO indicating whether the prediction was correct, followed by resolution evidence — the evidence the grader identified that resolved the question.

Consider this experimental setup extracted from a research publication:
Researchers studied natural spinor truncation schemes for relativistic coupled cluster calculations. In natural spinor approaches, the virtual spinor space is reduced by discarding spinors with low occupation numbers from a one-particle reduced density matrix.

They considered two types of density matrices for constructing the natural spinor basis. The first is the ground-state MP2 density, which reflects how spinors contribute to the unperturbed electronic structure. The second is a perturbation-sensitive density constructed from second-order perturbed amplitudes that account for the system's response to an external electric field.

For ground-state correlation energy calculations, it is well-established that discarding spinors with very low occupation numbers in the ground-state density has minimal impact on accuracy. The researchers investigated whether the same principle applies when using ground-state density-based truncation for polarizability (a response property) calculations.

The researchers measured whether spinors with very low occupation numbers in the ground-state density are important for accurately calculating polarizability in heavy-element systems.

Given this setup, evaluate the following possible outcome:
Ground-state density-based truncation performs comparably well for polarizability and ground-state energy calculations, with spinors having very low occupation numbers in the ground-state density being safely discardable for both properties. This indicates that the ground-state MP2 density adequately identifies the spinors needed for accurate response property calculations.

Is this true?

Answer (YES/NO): NO